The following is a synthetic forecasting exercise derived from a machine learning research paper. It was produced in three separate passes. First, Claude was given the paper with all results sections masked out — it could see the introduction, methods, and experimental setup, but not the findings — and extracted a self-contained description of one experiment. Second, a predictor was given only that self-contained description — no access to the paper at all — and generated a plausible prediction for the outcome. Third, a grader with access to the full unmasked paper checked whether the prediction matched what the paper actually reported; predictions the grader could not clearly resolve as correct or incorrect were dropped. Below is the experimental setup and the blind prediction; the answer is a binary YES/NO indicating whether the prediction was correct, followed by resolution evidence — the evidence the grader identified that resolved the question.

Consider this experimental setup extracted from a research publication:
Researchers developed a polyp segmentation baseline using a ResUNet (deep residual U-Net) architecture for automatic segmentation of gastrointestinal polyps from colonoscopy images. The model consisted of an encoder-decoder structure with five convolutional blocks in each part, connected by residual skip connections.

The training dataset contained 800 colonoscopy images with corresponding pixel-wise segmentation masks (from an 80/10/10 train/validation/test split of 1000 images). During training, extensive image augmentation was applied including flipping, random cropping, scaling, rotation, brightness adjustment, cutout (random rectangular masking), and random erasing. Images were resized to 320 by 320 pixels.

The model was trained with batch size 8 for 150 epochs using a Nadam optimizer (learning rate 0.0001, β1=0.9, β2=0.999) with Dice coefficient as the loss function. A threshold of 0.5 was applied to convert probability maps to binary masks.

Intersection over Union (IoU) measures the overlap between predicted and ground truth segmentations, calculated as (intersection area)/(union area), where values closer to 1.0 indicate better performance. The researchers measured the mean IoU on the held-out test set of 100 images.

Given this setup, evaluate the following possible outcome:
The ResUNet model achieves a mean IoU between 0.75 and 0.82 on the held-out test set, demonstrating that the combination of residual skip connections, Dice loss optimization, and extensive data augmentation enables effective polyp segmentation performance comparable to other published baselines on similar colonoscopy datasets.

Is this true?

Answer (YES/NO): YES